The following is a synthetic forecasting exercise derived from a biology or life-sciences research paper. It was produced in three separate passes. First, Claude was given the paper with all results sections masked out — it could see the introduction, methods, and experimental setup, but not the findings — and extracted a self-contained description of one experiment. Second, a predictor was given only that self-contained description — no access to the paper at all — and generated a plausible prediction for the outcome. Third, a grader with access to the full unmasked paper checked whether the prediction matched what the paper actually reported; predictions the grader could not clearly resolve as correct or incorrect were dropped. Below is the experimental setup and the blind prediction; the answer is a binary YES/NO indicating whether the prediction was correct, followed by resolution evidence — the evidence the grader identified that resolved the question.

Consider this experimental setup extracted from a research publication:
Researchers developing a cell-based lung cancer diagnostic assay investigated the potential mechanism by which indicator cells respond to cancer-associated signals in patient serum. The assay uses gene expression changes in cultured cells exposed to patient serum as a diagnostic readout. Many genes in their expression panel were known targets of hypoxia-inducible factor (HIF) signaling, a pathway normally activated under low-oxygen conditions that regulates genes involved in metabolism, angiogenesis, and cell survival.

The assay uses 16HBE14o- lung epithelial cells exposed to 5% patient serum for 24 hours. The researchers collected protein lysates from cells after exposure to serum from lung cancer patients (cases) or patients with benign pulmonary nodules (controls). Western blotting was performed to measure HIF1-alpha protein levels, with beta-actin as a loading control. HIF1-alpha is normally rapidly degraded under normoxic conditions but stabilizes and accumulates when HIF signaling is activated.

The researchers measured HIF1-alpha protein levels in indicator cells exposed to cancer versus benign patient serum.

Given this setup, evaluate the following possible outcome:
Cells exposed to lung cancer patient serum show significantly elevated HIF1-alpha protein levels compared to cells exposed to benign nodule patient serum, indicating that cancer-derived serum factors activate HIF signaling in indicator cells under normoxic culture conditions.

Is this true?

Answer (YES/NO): YES